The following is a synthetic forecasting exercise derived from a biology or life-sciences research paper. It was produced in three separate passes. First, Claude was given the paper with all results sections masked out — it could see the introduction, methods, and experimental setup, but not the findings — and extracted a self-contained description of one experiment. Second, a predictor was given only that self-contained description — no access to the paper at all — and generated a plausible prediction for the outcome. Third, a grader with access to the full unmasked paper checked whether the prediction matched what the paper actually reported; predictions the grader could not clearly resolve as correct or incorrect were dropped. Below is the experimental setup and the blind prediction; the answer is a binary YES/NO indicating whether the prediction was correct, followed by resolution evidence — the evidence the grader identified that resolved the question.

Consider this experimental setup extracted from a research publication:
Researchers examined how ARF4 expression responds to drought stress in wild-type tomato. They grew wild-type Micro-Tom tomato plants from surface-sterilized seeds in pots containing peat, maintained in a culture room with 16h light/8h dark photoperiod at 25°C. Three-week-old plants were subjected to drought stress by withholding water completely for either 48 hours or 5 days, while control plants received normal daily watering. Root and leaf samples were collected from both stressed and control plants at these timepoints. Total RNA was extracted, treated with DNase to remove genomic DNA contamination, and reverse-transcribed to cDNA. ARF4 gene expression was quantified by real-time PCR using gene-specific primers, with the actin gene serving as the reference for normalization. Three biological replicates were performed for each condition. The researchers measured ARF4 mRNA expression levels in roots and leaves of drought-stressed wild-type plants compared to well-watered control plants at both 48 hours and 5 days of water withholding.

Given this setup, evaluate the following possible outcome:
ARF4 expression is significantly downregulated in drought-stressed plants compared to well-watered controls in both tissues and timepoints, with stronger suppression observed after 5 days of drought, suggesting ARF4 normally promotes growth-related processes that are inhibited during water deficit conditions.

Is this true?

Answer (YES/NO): NO